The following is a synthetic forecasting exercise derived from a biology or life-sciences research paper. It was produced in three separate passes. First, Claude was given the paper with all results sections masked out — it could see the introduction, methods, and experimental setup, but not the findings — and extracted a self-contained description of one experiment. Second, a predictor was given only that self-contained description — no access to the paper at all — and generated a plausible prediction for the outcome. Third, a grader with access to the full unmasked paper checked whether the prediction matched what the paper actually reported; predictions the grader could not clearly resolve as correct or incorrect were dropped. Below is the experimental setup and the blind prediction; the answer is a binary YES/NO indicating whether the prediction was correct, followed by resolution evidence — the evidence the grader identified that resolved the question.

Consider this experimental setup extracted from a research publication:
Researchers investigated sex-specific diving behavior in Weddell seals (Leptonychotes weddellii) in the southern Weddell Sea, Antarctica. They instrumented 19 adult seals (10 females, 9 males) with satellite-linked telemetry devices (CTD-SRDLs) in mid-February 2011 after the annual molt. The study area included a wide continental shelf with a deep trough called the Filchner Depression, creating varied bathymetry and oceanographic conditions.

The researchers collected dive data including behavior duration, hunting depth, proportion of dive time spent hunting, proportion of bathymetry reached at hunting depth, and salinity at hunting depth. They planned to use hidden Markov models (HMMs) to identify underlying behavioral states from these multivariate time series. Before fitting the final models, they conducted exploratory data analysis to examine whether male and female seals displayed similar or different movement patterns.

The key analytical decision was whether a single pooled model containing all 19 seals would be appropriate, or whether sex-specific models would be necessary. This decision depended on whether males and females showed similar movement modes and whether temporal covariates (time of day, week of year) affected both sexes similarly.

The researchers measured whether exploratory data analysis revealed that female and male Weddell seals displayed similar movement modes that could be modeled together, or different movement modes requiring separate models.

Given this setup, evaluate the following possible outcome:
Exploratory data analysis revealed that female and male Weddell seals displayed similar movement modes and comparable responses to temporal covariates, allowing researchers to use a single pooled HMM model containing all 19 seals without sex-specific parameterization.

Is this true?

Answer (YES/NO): NO